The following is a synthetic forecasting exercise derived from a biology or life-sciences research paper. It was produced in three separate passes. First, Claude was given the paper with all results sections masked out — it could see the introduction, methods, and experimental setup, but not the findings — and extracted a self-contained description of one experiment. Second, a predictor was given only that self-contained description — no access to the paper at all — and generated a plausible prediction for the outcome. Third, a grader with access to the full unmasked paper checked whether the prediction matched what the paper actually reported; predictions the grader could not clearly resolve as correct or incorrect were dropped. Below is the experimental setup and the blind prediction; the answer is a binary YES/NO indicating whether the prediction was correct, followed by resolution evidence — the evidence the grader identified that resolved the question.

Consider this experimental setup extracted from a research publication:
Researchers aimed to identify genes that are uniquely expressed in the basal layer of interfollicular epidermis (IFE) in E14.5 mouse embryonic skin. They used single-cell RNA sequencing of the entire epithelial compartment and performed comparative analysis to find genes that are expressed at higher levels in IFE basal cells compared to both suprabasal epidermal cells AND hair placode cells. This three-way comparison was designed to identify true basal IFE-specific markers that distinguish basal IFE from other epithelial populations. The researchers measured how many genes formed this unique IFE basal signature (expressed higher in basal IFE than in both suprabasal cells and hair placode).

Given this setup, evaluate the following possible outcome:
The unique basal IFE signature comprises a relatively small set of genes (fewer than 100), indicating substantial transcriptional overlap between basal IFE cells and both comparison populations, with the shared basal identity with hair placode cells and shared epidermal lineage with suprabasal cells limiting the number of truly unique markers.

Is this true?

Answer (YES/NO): YES